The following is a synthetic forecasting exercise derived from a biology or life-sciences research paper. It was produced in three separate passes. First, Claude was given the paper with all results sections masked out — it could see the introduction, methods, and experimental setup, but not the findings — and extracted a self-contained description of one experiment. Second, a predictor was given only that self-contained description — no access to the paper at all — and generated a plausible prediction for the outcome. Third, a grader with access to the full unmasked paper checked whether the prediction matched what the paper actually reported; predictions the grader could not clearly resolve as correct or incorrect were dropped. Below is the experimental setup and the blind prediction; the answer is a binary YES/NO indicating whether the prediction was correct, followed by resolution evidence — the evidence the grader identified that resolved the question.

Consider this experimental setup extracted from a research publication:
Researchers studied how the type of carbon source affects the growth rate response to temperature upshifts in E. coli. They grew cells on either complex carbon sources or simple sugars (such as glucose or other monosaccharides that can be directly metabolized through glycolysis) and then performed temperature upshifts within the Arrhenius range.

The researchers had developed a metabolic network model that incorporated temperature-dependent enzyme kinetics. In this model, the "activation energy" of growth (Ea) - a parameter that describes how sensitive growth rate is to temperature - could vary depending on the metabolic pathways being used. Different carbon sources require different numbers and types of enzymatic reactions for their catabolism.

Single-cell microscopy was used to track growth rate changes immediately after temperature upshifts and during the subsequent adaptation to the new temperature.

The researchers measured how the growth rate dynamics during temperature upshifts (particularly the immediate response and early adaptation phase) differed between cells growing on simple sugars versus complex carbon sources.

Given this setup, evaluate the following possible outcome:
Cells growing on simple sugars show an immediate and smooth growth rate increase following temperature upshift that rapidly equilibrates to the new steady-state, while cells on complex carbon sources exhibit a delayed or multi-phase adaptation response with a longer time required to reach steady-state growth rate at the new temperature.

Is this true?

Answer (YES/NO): NO